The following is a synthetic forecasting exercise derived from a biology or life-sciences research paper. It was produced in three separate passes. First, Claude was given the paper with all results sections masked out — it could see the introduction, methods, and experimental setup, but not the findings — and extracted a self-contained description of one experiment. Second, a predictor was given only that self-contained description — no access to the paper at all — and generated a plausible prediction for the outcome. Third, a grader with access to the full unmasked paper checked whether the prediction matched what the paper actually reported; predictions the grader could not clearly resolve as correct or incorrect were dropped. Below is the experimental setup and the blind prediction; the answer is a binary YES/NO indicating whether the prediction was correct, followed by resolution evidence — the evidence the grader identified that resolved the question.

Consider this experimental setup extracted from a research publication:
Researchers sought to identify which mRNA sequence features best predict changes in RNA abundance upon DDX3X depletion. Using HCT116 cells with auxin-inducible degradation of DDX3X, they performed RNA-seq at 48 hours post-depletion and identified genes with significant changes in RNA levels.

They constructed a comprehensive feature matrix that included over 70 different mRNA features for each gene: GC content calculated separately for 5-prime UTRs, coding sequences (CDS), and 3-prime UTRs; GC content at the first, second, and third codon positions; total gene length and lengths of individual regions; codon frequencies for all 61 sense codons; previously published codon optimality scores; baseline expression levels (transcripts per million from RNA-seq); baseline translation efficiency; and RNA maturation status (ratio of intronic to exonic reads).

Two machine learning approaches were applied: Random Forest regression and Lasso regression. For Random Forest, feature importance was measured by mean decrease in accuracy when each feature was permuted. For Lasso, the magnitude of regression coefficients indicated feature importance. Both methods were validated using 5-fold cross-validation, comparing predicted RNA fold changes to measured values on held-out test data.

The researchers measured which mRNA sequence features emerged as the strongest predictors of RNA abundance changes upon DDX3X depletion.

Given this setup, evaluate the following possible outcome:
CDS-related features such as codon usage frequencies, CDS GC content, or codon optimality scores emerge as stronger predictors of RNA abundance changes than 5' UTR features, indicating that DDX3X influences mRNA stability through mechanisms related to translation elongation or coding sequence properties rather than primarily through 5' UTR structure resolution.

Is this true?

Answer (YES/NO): YES